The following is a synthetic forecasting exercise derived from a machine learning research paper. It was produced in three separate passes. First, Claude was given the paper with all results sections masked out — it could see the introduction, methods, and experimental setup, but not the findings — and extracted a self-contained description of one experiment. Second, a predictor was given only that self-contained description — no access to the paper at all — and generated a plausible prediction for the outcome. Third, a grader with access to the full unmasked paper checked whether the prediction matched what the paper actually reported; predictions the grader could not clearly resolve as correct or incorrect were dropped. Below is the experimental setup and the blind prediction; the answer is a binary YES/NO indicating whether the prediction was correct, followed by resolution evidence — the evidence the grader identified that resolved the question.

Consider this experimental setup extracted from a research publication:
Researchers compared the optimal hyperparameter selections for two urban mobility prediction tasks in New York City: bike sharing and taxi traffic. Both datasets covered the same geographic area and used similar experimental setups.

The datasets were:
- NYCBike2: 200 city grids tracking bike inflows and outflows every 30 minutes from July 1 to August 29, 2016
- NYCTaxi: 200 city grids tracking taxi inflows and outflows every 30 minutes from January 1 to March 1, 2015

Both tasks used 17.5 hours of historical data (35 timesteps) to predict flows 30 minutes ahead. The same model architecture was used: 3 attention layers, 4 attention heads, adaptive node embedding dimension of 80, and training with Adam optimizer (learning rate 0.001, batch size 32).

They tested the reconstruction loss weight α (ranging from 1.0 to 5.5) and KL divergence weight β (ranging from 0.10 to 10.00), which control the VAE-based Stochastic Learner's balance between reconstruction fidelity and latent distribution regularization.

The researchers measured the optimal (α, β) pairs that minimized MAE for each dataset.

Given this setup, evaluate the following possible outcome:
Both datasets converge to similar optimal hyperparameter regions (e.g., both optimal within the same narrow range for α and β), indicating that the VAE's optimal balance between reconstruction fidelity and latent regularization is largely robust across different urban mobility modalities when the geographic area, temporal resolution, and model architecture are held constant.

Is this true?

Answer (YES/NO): NO